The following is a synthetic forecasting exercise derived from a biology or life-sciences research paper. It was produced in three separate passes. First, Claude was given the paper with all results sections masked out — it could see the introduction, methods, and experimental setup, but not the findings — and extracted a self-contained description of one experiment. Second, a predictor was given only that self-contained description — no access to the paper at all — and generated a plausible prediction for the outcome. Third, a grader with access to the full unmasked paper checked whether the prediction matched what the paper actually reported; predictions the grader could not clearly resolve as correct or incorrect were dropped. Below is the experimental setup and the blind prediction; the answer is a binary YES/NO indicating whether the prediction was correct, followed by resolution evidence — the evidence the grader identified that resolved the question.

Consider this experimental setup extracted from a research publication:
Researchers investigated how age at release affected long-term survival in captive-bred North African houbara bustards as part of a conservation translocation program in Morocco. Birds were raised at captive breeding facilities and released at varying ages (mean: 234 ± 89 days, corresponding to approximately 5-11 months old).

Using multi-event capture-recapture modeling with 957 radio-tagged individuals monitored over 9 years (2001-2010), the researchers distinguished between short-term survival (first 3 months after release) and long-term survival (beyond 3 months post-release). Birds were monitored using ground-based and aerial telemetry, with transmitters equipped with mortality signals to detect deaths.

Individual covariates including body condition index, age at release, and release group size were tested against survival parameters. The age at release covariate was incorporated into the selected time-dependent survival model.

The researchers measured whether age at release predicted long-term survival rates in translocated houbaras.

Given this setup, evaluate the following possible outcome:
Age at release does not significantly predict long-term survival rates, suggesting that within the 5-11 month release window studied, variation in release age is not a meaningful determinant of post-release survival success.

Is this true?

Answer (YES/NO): NO